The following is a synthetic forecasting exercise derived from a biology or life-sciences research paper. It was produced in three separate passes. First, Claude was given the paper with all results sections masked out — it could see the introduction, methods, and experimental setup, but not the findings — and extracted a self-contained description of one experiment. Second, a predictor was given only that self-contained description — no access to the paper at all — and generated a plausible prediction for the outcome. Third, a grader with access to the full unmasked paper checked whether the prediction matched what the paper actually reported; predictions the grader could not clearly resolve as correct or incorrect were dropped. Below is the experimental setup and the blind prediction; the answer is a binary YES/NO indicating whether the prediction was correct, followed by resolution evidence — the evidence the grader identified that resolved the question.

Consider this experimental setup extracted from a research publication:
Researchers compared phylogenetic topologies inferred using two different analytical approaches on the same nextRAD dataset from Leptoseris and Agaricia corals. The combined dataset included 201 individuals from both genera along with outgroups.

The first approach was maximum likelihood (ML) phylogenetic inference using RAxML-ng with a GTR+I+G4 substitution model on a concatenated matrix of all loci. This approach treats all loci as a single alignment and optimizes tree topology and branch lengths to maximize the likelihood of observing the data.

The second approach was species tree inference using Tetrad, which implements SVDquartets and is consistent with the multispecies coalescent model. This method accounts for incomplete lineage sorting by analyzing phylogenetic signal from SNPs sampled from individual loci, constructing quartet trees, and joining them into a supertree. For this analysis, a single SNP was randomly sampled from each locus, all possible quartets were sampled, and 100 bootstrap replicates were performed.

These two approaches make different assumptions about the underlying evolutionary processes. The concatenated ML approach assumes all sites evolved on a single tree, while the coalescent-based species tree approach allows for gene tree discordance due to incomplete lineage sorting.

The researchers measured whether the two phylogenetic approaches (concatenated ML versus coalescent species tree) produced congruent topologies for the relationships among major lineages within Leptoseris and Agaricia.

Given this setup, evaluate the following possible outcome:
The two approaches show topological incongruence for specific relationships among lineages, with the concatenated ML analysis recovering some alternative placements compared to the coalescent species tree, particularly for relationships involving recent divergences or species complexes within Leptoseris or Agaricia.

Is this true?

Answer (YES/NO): YES